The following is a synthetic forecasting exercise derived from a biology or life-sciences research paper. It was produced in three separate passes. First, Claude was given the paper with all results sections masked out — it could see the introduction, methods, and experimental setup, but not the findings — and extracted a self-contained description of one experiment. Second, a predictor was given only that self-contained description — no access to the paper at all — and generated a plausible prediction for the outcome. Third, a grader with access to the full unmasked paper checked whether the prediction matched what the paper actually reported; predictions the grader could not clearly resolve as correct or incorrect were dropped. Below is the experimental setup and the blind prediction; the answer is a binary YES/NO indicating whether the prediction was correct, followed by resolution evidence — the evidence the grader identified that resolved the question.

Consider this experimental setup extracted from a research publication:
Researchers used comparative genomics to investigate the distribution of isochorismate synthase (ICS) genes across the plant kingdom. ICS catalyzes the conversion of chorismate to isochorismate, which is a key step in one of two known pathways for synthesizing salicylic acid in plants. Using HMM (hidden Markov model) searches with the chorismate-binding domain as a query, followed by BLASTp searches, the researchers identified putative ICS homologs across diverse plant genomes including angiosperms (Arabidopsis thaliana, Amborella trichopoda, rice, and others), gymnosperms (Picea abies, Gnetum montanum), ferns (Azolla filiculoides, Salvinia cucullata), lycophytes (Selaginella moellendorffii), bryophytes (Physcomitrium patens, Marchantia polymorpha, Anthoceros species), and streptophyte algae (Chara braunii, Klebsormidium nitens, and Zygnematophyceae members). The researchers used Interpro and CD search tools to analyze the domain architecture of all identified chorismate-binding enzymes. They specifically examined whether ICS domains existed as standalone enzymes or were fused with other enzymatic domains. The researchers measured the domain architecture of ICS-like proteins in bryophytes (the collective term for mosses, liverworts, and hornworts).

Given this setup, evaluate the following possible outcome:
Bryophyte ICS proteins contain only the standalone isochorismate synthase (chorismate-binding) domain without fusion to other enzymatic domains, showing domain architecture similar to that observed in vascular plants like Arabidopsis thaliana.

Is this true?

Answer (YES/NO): NO